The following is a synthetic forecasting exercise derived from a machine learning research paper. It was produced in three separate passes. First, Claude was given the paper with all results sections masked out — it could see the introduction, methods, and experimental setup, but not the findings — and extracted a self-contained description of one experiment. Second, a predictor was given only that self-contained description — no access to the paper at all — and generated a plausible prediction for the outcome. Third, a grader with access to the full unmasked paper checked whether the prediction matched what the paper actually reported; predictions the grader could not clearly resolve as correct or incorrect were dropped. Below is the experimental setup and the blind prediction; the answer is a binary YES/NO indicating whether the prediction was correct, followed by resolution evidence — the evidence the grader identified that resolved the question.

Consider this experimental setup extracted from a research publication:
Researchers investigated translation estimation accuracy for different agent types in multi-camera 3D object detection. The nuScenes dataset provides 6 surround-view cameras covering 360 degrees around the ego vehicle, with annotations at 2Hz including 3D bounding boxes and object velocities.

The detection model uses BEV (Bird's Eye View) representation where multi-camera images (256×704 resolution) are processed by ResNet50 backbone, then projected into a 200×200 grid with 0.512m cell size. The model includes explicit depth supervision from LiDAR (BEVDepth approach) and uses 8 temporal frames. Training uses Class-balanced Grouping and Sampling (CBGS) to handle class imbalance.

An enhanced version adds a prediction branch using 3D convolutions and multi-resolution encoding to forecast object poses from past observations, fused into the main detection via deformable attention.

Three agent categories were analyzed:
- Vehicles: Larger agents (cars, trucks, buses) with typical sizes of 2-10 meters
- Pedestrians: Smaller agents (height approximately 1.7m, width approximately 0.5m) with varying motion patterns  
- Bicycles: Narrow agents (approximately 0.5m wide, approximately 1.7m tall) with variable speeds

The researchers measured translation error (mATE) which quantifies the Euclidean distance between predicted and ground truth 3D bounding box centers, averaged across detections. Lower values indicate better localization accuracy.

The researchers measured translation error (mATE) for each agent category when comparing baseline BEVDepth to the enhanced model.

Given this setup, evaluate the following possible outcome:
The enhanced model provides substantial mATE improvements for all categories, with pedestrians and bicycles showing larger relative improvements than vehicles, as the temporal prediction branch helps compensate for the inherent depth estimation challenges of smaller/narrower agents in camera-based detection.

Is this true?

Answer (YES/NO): YES